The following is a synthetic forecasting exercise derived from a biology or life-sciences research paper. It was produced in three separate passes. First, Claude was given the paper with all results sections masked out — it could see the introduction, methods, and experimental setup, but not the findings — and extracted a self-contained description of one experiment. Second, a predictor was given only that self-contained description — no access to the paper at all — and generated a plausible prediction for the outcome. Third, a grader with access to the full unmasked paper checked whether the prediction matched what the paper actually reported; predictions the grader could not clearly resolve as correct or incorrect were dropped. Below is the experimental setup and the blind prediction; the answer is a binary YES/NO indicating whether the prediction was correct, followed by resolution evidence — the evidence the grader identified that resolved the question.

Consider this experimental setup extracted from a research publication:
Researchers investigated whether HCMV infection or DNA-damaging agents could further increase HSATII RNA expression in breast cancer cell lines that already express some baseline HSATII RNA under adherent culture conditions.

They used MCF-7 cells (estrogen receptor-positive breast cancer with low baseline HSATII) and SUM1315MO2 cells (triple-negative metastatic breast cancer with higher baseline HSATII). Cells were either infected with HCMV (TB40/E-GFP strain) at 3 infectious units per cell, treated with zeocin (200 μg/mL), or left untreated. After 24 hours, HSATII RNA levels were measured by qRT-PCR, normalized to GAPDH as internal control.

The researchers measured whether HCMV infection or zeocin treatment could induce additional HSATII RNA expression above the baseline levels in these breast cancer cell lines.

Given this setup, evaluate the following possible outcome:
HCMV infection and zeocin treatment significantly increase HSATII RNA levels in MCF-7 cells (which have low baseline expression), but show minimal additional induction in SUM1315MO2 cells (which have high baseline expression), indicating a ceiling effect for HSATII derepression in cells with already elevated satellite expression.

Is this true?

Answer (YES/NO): NO